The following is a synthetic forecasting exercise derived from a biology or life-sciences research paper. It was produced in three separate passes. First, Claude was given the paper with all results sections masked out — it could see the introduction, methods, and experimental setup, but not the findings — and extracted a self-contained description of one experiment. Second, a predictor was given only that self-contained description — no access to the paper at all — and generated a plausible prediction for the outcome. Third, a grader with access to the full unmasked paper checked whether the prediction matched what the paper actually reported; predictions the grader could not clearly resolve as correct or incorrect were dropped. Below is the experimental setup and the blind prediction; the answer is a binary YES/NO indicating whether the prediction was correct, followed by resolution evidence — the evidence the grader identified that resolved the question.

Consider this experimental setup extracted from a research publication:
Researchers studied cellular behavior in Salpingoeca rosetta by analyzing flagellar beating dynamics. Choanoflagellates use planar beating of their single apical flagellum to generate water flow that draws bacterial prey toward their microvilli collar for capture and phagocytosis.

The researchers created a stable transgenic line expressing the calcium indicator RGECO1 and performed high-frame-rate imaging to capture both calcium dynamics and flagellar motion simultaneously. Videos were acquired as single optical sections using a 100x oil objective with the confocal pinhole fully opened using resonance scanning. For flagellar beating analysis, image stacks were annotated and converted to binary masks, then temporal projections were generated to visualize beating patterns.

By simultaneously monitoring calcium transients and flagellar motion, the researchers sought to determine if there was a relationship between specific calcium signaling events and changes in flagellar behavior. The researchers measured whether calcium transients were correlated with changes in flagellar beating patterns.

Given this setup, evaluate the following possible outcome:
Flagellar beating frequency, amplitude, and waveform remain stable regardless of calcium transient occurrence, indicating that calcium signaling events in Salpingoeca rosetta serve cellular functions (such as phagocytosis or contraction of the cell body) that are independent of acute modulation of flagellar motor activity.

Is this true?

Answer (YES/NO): NO